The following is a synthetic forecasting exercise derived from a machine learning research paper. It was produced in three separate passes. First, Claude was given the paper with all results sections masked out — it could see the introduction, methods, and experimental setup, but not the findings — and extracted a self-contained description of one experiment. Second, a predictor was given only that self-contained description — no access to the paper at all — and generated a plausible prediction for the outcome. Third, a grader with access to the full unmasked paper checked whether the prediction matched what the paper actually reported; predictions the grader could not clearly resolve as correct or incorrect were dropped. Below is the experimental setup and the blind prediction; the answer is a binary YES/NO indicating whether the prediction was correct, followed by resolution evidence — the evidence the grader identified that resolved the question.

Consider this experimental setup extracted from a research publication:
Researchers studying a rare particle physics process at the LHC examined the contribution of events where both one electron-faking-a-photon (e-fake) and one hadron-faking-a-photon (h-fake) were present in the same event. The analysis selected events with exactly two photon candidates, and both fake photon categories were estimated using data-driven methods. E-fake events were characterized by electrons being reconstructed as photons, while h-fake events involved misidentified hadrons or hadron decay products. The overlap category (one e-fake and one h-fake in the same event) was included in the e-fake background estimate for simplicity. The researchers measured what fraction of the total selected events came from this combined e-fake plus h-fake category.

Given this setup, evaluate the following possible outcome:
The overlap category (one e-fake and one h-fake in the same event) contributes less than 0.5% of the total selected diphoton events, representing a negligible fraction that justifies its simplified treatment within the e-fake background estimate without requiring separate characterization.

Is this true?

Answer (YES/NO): NO